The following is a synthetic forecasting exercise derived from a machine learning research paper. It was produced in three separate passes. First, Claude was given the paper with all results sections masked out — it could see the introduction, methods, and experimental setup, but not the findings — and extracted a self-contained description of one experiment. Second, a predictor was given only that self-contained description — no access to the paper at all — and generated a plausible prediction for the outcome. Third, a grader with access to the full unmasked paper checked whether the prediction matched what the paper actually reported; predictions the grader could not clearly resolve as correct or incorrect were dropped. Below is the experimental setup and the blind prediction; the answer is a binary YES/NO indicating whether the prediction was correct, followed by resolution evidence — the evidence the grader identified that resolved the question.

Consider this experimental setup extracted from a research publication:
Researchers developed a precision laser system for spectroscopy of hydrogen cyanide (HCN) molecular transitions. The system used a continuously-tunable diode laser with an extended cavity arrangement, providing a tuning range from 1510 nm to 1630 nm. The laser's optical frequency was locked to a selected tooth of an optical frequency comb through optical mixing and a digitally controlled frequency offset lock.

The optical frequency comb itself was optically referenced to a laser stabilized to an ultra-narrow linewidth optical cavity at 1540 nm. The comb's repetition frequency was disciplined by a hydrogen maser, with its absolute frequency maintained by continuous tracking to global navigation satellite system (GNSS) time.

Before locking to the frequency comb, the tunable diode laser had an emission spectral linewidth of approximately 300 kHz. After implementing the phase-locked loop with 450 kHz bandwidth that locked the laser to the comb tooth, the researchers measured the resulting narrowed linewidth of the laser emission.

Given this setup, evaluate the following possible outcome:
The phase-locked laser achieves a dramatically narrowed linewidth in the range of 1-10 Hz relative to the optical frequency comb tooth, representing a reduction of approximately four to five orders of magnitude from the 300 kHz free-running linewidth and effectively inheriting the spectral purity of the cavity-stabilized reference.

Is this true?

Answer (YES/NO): NO